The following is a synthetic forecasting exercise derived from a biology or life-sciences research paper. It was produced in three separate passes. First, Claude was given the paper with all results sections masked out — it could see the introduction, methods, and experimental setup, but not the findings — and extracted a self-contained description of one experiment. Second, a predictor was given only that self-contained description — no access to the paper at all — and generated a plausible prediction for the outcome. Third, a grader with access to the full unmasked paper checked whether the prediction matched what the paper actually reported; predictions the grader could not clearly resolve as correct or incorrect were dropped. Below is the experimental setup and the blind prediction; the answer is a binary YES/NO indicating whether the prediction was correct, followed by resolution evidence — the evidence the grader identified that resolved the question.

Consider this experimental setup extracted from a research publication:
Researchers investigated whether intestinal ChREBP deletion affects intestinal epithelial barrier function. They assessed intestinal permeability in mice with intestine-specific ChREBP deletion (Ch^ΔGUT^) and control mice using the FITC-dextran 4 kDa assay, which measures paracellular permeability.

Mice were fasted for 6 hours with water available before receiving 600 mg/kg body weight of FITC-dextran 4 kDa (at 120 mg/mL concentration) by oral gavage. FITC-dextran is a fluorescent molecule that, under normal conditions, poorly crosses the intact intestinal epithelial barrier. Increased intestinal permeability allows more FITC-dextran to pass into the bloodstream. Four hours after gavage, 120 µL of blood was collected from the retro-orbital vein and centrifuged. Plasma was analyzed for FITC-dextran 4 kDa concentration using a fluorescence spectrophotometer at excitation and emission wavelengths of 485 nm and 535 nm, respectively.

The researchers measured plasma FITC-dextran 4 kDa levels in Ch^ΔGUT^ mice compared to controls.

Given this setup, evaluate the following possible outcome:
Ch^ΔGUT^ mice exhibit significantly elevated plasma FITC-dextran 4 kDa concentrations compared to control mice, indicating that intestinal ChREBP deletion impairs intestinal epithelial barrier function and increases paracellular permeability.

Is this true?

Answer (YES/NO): NO